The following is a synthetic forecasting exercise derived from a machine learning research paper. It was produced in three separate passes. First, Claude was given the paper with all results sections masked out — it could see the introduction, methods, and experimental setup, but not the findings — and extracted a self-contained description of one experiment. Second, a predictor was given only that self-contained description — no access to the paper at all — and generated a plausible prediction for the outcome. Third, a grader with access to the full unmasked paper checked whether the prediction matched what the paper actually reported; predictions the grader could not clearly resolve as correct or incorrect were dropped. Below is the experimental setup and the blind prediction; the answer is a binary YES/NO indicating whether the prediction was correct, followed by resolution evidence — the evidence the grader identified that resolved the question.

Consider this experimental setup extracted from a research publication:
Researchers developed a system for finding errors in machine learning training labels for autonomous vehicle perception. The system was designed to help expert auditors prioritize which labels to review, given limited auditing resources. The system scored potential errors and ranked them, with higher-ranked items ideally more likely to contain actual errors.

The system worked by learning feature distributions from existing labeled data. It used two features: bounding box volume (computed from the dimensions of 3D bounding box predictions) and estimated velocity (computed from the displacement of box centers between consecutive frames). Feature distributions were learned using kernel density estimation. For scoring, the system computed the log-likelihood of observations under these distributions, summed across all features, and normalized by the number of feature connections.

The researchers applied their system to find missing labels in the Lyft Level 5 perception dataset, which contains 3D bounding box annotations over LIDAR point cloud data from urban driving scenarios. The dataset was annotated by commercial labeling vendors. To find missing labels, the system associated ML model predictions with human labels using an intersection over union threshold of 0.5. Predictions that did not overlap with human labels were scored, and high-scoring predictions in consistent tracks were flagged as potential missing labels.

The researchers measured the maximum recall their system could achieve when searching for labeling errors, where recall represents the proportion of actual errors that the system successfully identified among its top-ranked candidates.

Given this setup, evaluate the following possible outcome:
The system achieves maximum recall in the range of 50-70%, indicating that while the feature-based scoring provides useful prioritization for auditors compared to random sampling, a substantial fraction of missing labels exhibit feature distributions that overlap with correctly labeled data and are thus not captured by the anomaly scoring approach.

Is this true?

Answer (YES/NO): NO